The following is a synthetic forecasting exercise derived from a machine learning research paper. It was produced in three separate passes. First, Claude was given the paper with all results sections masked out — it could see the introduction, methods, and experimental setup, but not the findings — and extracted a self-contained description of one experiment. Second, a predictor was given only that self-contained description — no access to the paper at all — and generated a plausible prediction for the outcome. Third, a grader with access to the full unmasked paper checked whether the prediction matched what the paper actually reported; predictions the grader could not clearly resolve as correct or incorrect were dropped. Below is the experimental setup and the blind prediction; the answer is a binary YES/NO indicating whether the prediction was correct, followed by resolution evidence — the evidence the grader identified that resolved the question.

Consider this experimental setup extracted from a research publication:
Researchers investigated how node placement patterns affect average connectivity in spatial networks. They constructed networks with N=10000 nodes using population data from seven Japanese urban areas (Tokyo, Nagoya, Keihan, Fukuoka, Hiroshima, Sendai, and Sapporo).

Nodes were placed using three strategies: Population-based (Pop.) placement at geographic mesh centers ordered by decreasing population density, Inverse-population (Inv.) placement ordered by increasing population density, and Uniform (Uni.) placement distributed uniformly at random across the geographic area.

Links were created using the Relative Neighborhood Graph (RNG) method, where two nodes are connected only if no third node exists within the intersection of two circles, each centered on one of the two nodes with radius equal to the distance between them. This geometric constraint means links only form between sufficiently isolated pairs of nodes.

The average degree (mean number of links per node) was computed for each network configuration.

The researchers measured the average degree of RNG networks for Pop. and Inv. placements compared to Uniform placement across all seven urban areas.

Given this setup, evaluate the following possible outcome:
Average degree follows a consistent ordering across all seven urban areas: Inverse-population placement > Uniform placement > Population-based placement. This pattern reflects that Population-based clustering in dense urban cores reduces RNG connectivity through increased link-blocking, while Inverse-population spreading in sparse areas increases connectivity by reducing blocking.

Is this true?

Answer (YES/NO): NO